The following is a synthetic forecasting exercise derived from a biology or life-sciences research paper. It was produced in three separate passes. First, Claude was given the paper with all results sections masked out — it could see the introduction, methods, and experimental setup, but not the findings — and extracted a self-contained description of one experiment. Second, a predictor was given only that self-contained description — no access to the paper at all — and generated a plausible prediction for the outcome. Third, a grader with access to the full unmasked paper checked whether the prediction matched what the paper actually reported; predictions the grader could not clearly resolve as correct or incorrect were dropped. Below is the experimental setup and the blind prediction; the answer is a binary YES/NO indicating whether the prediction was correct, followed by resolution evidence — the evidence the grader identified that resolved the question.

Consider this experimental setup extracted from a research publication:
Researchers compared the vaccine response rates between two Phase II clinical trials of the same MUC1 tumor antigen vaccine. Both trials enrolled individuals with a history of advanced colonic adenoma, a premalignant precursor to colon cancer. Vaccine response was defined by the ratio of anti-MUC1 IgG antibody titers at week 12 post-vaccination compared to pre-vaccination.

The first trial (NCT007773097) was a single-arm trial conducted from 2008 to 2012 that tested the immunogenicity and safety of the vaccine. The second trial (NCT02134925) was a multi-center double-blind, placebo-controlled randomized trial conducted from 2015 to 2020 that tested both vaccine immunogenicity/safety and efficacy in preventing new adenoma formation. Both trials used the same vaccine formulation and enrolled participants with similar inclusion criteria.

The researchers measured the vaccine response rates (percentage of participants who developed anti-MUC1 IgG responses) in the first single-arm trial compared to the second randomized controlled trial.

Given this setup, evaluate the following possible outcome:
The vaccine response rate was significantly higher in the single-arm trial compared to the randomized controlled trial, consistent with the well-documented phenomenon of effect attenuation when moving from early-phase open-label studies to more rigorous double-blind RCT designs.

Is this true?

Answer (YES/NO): NO